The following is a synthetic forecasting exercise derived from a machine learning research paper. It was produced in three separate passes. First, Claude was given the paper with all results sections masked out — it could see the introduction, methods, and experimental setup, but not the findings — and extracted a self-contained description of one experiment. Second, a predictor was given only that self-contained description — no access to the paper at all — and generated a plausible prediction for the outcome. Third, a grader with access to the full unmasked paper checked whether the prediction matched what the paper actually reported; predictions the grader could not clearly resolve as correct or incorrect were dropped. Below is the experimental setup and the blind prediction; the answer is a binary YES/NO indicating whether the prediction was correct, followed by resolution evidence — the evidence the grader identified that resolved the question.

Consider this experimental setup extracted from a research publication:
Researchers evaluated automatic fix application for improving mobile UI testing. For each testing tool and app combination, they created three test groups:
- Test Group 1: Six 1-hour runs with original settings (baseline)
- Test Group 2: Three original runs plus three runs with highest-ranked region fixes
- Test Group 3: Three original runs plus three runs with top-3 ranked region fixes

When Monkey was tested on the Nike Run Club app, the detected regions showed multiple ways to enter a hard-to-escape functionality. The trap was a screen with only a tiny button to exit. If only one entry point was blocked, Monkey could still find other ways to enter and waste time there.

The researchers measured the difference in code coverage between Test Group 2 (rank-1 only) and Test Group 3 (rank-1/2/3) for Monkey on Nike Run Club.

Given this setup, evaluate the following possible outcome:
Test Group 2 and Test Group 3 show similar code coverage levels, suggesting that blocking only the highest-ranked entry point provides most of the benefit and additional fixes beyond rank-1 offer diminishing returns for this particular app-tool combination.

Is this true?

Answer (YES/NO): NO